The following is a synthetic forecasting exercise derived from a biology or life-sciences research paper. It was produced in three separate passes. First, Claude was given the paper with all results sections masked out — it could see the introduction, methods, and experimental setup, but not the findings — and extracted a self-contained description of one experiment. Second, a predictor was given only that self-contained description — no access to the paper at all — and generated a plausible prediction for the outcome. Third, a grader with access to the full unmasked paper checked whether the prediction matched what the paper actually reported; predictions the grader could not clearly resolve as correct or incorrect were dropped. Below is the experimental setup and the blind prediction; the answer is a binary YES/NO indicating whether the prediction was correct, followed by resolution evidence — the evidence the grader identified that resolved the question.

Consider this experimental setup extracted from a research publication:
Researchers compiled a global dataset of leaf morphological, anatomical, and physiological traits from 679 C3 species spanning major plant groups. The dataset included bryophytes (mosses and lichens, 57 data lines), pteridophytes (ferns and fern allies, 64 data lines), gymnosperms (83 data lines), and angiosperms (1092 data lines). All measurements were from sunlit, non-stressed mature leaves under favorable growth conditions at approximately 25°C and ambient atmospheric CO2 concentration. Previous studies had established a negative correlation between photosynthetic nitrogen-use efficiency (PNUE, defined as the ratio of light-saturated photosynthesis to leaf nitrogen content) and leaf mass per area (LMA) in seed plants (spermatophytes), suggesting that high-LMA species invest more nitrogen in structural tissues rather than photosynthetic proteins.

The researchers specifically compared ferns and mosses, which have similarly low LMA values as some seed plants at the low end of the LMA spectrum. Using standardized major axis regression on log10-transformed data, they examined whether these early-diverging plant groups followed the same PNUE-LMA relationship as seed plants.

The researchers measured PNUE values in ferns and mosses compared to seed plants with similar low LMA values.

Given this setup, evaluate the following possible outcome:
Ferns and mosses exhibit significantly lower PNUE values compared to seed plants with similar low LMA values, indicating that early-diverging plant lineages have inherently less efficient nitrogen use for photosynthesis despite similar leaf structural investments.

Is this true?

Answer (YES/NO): YES